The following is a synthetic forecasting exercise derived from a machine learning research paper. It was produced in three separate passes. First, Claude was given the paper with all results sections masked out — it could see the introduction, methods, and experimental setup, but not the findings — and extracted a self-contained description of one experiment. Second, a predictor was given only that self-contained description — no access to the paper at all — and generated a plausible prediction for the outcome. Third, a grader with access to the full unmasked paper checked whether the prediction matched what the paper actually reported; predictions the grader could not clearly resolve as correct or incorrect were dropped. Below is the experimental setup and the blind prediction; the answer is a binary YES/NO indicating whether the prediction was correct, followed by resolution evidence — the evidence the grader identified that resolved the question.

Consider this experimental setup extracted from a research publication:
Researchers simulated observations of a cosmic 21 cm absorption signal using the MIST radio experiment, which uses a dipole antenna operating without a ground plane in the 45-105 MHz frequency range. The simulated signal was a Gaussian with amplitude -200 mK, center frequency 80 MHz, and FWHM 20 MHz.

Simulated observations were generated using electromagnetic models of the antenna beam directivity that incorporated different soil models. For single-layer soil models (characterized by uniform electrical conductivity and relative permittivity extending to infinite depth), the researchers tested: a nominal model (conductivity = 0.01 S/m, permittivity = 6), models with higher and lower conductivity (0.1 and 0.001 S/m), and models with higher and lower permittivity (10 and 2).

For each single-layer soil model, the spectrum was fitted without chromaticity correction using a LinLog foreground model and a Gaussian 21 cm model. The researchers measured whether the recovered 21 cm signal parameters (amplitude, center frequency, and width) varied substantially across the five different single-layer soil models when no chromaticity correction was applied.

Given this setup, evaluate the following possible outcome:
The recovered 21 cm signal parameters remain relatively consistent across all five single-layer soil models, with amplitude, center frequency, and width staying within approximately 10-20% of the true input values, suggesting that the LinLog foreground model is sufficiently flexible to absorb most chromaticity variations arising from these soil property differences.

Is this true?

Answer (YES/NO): NO